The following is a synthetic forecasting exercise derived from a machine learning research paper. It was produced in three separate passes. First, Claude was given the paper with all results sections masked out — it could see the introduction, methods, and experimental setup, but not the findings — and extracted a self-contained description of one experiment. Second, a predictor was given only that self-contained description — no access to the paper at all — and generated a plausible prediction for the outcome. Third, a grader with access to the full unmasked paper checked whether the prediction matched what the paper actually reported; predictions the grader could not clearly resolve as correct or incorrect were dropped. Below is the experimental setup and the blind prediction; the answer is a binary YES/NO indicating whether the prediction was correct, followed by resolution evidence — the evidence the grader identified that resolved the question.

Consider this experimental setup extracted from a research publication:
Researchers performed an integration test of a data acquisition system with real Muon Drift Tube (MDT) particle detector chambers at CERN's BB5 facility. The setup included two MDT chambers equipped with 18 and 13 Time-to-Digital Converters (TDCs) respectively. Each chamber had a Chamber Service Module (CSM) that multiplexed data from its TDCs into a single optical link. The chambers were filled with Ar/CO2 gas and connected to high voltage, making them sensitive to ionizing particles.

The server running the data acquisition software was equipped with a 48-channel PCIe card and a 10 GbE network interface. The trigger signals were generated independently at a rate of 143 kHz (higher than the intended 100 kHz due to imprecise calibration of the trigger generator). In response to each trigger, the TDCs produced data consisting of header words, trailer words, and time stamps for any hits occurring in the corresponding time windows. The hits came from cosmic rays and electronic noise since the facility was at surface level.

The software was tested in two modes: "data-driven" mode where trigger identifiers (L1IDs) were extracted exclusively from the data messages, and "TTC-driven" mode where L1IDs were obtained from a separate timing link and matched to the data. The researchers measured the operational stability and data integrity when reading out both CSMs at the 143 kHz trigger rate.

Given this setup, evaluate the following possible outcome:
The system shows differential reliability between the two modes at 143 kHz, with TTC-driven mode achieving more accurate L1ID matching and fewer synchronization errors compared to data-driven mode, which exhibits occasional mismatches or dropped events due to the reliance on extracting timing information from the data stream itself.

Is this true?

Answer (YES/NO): NO